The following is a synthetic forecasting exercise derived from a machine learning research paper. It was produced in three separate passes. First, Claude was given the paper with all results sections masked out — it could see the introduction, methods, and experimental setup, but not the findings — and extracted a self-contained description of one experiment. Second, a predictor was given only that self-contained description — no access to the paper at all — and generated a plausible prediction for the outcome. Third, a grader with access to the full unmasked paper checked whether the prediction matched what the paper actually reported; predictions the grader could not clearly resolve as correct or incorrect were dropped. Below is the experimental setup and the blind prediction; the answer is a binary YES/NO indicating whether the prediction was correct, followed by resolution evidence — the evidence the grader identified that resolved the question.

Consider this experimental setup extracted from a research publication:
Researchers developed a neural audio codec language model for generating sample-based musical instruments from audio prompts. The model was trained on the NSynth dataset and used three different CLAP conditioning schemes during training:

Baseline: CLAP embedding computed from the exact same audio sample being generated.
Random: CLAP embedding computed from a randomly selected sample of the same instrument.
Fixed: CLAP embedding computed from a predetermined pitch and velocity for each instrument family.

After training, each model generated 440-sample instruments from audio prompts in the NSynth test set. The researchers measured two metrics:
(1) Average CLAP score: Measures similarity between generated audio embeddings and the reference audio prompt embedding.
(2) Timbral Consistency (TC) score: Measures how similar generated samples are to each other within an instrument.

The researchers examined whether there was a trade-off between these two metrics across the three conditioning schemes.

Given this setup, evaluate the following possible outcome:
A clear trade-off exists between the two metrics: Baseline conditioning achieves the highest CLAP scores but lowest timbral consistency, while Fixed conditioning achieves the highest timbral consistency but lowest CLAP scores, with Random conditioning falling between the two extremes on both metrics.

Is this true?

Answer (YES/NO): NO